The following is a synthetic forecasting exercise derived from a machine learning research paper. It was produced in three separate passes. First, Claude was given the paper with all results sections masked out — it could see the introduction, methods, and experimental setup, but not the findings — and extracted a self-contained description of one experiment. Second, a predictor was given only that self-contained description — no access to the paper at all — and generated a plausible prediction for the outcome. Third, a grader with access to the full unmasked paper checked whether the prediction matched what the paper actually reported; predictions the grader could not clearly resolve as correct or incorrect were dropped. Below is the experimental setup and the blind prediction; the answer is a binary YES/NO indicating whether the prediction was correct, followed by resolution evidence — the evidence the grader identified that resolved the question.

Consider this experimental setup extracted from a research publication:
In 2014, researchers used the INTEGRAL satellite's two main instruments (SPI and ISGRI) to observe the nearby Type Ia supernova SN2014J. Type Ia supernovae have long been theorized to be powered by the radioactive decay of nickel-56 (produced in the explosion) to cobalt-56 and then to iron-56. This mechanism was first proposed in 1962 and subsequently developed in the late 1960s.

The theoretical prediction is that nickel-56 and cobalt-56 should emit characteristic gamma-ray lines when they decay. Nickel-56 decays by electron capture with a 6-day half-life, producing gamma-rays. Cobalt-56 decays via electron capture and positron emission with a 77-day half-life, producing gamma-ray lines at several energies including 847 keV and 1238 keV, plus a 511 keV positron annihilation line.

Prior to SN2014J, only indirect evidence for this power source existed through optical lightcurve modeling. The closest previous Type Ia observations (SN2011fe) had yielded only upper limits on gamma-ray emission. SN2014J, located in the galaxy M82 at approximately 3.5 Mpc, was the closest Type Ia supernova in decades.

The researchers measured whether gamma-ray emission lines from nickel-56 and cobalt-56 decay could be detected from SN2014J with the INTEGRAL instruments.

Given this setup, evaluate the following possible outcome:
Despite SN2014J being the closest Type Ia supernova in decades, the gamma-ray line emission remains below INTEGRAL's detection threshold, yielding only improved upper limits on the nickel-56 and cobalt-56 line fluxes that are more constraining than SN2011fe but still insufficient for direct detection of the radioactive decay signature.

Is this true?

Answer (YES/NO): NO